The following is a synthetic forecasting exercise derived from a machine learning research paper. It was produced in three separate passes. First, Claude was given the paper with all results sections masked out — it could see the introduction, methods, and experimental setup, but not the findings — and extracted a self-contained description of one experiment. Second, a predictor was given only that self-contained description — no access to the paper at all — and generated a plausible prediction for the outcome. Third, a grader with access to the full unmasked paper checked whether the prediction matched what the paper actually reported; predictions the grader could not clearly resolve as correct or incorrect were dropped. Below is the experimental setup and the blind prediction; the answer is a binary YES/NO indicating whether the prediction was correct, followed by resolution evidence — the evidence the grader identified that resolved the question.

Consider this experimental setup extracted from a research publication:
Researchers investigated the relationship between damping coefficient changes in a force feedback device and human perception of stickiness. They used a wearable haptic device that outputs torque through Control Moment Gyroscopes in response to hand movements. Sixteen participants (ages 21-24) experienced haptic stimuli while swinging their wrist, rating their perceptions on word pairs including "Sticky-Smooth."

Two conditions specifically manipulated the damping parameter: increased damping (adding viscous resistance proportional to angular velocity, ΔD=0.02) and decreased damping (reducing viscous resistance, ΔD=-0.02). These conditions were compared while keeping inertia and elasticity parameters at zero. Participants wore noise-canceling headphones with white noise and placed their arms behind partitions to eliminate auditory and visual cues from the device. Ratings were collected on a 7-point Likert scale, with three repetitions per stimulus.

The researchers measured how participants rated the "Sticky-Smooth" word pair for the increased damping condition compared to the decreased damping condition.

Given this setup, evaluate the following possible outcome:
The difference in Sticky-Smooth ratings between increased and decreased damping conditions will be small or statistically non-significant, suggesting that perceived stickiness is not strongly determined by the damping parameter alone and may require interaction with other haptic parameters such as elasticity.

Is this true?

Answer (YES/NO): NO